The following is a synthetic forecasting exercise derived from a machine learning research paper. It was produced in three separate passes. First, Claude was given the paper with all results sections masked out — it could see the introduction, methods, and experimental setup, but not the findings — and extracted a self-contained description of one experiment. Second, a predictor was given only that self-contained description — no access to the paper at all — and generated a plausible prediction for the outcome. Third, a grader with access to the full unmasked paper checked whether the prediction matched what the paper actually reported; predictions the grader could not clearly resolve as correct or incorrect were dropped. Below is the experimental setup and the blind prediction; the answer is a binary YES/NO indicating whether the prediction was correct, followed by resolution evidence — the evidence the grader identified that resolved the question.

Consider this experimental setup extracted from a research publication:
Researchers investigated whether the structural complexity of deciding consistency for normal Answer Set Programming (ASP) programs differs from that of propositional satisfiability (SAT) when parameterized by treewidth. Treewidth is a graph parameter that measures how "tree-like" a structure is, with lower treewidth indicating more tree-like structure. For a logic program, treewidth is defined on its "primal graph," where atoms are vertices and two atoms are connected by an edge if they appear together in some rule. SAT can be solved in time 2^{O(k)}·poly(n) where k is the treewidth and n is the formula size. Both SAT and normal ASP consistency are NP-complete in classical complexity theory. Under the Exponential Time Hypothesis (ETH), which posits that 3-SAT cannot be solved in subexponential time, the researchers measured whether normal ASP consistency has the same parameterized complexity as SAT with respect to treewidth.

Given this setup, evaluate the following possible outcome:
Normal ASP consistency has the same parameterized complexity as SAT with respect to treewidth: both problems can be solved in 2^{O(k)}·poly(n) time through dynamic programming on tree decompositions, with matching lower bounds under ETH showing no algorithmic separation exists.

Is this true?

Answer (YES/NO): NO